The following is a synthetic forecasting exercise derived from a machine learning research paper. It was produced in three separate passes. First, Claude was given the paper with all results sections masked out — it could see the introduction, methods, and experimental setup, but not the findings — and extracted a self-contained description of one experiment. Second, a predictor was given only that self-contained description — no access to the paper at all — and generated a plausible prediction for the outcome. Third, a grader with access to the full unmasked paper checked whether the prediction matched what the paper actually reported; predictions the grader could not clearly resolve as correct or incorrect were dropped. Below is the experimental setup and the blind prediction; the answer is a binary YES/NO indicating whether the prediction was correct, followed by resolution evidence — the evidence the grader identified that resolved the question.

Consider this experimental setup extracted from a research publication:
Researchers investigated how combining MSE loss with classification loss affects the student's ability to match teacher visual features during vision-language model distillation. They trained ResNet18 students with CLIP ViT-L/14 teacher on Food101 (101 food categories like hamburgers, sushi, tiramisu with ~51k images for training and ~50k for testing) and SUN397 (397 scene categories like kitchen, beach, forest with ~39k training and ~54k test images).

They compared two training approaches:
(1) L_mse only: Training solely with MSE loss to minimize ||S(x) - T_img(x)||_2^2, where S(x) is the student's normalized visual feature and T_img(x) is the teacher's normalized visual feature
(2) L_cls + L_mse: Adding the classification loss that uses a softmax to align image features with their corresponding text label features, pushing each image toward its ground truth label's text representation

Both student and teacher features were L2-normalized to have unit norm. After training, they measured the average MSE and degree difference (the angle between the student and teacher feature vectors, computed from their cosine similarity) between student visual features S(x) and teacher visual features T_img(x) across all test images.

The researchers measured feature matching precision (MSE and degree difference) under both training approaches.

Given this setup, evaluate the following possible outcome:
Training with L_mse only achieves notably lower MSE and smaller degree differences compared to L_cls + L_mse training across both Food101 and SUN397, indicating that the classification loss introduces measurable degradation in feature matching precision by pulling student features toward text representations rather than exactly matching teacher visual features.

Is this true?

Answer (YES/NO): YES